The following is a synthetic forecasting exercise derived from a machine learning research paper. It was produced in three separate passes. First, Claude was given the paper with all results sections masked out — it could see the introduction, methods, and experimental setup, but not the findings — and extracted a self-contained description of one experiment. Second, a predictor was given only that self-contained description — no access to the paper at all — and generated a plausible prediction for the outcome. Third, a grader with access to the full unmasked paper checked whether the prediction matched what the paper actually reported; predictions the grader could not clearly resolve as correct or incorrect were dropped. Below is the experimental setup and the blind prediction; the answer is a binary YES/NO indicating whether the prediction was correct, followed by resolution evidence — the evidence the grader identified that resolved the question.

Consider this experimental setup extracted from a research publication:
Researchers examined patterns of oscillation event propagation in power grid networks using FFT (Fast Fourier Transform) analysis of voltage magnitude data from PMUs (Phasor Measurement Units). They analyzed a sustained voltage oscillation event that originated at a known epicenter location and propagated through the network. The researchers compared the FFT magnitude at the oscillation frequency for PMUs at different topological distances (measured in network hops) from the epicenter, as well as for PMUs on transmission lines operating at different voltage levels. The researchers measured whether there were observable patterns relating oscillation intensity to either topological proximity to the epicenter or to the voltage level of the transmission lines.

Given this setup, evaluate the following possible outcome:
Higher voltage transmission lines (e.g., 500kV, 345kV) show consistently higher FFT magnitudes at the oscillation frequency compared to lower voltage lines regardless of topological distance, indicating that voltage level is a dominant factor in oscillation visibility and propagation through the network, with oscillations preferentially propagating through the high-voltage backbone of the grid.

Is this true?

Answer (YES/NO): NO